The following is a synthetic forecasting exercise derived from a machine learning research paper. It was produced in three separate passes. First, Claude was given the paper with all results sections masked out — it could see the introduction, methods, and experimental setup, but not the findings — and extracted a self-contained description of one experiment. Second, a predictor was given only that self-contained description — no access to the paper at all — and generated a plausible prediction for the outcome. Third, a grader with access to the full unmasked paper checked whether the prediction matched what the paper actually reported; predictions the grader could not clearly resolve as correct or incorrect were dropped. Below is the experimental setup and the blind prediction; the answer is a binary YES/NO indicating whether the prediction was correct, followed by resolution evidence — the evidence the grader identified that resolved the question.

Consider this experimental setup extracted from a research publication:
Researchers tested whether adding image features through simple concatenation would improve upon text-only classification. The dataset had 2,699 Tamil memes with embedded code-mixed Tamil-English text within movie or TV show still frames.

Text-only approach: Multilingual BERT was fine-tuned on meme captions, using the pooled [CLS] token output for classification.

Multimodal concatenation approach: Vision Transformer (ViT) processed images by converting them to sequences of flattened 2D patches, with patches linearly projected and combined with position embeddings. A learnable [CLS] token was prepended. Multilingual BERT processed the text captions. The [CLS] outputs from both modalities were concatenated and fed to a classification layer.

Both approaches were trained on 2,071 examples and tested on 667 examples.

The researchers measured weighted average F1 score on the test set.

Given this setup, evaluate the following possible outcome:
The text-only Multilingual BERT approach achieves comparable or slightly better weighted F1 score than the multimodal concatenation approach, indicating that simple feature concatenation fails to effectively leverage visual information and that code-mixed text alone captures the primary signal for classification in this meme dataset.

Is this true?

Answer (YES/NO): YES